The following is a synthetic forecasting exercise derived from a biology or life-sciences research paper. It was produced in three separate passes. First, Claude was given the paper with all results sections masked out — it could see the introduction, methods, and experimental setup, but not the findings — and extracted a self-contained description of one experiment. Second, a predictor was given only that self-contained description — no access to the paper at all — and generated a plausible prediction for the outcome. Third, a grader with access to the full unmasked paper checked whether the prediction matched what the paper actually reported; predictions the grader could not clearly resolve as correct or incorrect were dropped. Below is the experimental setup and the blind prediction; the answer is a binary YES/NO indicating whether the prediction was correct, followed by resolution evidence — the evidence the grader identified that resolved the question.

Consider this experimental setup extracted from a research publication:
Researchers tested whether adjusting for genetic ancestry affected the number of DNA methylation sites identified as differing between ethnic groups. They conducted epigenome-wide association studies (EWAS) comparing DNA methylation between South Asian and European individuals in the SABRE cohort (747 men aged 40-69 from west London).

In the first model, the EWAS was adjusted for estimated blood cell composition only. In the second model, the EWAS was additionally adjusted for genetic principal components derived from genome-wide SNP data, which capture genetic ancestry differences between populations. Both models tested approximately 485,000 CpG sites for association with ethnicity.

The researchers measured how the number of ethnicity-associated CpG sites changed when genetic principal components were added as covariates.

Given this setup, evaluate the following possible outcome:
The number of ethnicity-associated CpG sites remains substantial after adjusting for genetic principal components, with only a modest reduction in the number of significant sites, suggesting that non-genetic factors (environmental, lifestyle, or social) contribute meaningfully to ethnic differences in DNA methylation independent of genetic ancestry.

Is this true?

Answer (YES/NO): NO